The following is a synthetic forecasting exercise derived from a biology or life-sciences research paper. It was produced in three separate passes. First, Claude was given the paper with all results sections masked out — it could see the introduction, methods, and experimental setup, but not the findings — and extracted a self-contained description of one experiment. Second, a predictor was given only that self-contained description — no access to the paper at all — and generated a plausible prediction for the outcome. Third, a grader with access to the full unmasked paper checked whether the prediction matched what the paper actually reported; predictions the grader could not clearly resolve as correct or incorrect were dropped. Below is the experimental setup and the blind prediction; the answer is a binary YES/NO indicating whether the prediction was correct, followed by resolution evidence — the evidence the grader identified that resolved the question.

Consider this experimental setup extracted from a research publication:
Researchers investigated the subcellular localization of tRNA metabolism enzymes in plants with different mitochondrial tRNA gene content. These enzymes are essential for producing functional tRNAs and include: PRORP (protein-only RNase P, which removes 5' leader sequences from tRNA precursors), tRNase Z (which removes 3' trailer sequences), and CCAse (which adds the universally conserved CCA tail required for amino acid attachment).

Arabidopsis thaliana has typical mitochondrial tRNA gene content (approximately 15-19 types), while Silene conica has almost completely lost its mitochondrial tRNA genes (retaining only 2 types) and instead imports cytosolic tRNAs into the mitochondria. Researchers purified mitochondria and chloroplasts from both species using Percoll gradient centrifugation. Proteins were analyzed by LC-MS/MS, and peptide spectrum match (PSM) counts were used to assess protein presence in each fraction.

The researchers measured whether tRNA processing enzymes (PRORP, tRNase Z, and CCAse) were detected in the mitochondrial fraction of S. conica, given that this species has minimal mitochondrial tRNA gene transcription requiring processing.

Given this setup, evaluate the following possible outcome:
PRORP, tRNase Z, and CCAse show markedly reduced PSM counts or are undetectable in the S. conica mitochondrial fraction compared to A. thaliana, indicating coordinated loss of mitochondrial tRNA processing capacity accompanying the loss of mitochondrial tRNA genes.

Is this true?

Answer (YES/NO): NO